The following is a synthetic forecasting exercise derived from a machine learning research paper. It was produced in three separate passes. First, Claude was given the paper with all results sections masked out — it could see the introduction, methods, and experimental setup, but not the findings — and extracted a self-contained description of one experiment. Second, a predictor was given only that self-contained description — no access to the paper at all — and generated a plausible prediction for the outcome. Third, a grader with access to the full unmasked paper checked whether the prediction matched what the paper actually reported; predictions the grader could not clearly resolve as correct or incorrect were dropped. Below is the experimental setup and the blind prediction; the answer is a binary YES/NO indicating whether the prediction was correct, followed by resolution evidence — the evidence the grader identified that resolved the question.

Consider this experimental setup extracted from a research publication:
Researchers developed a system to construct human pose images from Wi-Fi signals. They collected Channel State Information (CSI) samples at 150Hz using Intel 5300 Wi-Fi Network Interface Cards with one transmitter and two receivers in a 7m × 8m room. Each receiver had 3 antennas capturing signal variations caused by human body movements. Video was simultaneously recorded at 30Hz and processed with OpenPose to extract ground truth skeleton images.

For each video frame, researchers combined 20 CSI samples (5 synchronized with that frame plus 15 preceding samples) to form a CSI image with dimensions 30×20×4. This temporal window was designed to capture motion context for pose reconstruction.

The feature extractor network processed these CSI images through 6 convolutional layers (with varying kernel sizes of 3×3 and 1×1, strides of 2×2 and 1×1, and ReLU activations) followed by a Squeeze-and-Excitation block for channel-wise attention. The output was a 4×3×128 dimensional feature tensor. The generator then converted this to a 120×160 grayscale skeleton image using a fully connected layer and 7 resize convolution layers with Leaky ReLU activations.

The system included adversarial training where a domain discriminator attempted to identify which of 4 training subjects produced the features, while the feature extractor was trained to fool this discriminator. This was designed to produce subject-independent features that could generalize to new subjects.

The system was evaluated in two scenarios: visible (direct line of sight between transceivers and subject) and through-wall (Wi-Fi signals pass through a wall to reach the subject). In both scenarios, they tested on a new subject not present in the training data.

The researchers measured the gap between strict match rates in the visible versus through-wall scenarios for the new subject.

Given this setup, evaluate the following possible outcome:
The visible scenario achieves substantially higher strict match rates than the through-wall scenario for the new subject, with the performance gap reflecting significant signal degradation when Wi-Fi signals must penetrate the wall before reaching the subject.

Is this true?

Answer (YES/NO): YES